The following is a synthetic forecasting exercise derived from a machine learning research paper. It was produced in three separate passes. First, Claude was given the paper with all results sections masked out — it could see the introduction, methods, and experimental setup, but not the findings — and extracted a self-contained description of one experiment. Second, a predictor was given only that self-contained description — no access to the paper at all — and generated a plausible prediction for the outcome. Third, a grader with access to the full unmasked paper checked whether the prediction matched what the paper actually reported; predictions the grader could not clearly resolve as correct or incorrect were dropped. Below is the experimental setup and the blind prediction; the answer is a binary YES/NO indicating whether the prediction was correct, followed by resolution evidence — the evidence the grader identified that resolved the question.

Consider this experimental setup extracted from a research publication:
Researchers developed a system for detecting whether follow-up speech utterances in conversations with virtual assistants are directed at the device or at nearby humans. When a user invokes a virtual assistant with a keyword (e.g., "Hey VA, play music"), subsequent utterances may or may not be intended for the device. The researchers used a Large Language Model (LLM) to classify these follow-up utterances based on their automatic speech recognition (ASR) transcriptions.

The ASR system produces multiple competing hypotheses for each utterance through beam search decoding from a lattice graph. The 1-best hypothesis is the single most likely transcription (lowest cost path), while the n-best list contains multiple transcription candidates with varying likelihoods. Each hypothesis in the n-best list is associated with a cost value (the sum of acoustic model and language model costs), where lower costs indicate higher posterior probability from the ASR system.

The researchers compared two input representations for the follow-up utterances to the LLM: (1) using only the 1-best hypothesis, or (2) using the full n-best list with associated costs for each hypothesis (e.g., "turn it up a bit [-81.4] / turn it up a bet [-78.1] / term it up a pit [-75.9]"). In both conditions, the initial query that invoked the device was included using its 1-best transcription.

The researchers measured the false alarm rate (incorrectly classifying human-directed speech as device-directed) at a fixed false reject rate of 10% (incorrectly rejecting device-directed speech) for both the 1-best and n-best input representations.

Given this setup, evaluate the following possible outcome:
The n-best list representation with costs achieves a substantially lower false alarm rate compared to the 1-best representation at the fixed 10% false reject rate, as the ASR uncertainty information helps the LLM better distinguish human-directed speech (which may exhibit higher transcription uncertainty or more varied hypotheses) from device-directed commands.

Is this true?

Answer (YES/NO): YES